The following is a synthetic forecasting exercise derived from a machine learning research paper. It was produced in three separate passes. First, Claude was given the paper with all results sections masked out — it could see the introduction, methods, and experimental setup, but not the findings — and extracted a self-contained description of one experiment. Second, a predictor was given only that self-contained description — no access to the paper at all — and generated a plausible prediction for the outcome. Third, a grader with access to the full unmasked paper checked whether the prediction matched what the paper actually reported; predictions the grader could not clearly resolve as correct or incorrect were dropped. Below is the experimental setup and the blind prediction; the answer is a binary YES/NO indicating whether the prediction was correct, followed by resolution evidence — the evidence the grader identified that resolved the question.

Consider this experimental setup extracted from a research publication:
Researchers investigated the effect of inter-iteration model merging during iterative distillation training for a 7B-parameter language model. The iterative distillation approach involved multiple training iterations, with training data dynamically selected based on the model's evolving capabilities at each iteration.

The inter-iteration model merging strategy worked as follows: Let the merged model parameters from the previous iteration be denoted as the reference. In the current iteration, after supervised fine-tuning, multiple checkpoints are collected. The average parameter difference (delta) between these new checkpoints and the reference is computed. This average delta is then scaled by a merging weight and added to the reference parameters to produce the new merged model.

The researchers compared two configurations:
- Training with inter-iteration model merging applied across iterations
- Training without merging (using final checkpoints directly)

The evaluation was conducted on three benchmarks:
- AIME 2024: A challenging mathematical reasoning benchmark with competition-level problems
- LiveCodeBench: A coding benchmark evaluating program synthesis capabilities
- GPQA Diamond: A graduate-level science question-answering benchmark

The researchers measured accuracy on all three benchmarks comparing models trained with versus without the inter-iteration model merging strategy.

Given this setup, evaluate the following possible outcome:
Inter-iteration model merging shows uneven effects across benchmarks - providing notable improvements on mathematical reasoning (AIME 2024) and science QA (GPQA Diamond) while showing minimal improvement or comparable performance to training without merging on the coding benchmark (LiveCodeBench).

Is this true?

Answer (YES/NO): NO